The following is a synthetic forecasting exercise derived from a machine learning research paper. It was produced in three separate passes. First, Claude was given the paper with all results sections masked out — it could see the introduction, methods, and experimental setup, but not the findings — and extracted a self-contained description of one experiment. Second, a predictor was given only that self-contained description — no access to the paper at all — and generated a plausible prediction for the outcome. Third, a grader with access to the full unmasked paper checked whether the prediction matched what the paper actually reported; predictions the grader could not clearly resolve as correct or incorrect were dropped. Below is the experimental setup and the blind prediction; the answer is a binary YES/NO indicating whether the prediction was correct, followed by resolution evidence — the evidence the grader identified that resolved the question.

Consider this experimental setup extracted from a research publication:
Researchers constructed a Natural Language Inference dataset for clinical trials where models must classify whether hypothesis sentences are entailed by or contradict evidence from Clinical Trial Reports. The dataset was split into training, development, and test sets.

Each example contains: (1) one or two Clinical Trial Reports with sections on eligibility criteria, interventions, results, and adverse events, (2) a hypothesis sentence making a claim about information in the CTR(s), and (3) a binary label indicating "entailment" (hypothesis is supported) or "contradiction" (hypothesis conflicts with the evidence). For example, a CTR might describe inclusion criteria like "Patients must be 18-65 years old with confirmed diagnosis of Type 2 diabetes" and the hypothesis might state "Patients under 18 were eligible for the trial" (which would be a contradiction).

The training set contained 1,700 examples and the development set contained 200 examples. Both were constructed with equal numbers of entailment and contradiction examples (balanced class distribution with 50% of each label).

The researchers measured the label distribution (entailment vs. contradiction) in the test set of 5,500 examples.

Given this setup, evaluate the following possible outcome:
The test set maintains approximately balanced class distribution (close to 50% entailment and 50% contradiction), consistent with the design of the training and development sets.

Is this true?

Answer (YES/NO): NO